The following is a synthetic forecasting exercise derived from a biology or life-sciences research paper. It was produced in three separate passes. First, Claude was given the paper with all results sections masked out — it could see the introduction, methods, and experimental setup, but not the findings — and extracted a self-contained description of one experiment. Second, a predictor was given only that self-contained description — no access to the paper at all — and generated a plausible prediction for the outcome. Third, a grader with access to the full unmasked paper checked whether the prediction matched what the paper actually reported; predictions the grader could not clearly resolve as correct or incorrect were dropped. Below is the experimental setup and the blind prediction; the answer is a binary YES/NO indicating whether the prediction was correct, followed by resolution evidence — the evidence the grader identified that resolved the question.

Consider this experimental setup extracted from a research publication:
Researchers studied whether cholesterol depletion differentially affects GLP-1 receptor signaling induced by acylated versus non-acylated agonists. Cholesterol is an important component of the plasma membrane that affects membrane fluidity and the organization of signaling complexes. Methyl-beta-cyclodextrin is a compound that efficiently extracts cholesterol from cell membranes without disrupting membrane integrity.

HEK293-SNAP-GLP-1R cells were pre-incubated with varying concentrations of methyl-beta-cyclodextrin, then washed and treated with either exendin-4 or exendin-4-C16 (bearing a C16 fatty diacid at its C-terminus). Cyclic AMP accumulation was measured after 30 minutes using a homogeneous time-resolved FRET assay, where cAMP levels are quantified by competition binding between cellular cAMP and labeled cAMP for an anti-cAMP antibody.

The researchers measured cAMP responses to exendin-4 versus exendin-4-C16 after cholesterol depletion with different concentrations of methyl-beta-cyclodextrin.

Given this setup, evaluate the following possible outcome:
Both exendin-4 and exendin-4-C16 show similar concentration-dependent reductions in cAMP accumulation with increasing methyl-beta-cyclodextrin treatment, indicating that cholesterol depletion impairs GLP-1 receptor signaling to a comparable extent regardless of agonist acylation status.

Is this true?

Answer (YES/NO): NO